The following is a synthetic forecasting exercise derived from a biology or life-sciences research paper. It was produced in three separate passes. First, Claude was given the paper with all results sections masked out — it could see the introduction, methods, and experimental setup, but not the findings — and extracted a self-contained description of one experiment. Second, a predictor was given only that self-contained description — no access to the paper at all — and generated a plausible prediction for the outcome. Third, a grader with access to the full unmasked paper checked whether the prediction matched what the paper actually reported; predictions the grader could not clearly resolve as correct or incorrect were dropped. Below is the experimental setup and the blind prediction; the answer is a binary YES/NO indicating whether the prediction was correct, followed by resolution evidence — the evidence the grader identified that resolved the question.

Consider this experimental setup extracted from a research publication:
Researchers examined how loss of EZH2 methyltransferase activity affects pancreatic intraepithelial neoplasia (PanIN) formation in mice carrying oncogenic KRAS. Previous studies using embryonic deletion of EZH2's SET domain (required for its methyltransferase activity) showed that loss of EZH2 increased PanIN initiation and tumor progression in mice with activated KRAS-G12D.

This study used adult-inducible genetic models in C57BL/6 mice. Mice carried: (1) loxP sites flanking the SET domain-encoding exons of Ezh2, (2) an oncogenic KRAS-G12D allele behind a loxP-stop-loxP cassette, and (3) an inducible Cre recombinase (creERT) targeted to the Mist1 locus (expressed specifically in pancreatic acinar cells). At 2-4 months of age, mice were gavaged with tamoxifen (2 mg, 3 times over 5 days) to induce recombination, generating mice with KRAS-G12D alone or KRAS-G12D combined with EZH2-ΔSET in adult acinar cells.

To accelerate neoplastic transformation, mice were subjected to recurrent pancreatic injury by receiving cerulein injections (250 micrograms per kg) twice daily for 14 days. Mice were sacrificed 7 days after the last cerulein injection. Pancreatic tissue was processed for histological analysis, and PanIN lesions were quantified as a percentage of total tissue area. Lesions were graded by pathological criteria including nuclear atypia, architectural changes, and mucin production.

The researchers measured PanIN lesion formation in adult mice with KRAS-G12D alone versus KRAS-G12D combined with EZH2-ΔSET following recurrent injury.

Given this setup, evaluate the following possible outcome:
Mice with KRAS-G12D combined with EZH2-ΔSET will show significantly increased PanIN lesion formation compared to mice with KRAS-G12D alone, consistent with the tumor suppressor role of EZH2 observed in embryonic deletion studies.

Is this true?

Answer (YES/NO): NO